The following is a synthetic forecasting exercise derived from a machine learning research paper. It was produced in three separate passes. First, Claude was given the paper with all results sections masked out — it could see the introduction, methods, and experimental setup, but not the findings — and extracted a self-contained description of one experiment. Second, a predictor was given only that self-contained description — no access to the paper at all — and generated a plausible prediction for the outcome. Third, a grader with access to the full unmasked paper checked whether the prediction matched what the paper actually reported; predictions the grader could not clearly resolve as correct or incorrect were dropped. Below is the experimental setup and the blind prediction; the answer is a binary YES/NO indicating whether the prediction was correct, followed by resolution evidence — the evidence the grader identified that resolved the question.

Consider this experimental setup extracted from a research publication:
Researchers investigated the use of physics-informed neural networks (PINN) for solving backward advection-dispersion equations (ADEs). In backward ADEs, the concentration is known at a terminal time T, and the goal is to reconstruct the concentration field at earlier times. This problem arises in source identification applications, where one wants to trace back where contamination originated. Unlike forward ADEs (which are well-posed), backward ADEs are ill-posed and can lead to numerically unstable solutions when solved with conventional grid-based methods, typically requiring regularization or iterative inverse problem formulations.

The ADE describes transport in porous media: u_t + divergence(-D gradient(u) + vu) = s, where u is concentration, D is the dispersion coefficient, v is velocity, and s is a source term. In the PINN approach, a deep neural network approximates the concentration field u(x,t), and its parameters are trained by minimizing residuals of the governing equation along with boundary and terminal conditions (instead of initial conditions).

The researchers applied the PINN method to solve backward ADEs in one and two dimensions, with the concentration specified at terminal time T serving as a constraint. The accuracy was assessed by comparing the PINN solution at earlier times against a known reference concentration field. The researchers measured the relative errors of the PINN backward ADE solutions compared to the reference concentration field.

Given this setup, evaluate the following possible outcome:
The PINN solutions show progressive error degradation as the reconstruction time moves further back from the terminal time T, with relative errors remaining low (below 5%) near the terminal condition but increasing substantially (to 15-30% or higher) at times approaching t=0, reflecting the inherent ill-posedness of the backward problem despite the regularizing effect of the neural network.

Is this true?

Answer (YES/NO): NO